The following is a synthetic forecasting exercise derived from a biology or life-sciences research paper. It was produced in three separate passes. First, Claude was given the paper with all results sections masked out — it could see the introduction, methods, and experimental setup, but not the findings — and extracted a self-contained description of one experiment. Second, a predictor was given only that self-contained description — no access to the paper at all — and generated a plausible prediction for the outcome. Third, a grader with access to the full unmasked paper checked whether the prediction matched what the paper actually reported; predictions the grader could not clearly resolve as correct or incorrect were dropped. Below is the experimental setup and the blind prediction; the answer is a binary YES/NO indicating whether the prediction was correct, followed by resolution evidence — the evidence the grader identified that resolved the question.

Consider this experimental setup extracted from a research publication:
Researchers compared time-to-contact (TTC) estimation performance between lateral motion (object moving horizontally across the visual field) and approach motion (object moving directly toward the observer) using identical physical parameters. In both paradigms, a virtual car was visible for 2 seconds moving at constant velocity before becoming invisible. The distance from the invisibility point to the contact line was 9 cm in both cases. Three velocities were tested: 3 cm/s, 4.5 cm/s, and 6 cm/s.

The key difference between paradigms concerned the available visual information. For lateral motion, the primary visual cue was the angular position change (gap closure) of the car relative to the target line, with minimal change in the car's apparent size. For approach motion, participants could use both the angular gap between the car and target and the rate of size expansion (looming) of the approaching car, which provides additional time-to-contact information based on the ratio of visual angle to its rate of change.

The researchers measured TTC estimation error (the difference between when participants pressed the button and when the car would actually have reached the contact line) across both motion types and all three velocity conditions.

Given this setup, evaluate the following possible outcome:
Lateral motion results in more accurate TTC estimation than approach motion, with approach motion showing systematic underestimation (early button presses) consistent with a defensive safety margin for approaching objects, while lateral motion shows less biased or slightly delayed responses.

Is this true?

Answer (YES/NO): NO